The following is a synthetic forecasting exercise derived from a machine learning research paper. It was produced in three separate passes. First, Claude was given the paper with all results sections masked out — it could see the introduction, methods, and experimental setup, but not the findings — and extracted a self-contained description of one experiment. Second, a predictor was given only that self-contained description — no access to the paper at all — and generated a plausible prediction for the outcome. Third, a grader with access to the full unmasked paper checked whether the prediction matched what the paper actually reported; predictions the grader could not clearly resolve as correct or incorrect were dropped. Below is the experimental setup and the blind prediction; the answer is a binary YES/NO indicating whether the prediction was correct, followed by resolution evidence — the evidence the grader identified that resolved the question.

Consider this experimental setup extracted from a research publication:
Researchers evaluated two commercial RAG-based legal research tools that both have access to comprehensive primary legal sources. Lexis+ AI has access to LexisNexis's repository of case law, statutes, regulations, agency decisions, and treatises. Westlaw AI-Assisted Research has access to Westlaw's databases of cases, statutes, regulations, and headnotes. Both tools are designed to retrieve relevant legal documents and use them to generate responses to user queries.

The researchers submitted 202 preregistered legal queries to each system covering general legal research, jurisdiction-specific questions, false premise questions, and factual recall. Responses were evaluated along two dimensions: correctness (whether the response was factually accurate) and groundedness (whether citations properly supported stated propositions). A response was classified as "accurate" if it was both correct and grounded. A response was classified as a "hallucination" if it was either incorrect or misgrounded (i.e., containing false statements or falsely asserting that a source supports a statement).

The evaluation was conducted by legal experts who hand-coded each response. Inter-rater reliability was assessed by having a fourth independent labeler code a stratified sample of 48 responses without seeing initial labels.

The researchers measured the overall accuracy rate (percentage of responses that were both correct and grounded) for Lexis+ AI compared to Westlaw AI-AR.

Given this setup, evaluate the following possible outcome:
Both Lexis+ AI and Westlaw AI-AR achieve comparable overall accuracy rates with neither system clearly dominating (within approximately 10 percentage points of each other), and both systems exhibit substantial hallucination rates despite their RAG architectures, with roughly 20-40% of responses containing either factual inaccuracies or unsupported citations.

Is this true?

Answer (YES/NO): NO